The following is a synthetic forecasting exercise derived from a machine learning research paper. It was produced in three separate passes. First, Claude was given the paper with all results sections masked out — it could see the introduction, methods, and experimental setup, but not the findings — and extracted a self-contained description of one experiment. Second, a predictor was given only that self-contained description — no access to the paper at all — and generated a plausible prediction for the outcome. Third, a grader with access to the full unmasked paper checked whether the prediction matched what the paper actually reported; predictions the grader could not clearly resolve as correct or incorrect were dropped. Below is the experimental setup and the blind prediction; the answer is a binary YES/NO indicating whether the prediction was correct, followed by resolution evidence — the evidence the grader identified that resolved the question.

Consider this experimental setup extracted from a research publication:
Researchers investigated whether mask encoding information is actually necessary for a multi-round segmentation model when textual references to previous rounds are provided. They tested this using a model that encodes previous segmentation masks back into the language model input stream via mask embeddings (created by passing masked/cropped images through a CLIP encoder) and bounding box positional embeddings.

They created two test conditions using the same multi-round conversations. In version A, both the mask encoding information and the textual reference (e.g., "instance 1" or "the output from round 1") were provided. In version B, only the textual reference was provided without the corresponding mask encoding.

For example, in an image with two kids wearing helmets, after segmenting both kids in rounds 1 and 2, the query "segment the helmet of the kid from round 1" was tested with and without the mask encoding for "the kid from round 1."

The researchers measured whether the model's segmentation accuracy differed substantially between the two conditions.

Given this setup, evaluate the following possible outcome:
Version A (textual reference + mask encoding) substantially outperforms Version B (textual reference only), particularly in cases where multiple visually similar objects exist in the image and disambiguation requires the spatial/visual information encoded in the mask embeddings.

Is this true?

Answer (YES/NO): YES